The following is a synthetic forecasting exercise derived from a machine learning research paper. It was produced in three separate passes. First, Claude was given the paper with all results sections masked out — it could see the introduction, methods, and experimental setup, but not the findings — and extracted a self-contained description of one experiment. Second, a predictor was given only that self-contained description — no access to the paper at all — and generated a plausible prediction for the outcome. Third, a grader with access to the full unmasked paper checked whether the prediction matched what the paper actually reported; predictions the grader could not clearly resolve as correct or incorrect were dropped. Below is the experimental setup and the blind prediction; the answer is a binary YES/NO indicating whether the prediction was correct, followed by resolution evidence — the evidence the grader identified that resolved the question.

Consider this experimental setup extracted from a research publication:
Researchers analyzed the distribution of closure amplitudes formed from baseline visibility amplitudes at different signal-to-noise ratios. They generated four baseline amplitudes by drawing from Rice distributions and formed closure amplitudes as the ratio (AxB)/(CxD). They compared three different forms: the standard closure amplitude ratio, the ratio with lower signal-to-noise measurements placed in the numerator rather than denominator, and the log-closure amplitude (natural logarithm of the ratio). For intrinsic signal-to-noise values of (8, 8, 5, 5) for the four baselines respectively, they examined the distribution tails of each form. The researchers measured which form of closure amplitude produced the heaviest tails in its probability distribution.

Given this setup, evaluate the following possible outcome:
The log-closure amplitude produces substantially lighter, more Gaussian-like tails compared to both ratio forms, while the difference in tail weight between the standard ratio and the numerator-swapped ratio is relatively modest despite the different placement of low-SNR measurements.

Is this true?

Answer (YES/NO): YES